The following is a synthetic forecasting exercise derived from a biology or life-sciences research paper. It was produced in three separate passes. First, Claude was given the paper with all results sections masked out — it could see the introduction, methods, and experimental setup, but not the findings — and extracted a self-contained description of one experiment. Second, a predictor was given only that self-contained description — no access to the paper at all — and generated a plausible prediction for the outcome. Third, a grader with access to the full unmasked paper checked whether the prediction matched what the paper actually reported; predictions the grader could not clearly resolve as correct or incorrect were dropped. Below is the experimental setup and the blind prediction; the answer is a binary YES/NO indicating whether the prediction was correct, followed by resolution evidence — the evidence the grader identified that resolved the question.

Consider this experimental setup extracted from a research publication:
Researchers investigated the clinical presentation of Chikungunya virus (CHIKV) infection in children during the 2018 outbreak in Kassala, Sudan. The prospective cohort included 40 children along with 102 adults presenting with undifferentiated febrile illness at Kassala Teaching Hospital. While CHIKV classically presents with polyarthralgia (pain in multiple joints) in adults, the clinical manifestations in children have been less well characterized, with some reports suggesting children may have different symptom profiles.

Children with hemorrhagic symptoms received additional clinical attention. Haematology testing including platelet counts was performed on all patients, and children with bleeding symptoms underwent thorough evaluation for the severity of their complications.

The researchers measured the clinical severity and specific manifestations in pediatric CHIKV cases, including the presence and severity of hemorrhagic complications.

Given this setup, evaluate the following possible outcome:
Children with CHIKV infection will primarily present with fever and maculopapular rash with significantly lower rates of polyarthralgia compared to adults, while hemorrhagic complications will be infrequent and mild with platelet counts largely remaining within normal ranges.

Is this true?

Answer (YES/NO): NO